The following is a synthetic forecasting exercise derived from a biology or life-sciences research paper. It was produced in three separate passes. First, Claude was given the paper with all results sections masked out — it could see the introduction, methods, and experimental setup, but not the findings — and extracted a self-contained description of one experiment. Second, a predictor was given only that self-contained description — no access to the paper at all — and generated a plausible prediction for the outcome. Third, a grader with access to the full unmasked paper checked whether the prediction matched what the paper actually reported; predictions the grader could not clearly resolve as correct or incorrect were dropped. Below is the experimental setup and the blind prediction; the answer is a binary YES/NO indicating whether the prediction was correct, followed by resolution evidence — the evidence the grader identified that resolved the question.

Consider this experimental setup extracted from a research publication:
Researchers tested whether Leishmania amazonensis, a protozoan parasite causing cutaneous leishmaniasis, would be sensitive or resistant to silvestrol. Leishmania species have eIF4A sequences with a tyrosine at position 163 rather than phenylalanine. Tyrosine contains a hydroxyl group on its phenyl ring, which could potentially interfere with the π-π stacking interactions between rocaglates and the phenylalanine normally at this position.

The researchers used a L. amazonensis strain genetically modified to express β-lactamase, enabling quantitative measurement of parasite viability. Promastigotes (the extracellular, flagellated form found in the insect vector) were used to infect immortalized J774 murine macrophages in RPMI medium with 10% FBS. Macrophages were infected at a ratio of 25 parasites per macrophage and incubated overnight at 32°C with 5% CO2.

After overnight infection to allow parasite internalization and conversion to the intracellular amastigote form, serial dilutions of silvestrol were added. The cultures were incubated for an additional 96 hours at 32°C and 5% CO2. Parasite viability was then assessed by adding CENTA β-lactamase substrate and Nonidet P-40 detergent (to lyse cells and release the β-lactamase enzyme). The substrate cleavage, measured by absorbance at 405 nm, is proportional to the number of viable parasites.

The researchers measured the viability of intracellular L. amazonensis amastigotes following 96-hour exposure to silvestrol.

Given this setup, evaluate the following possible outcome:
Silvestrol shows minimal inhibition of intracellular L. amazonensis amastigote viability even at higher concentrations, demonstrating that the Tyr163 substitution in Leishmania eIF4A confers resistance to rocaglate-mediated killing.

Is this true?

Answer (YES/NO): NO